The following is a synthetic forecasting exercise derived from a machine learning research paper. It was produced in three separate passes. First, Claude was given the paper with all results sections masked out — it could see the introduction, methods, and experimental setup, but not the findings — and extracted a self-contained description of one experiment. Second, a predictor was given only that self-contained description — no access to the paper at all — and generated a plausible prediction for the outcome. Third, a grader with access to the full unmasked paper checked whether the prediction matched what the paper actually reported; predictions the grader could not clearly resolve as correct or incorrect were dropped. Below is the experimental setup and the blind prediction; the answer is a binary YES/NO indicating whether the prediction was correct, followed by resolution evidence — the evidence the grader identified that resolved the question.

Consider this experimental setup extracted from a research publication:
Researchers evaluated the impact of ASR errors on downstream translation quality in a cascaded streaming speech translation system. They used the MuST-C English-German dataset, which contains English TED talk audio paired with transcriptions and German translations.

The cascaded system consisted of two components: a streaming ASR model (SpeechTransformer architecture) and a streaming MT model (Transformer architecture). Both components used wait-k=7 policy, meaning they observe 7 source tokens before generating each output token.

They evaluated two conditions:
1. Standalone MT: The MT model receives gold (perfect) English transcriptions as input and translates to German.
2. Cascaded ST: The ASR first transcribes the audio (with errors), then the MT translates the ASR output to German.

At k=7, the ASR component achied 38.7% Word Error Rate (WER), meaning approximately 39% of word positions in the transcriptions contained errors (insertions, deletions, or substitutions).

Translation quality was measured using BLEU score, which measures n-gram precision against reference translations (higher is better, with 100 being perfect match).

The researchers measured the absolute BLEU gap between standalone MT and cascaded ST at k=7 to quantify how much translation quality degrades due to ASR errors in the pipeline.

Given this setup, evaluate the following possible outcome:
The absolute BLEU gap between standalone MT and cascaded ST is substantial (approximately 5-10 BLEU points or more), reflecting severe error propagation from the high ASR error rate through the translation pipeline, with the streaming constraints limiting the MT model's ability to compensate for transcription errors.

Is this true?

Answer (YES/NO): YES